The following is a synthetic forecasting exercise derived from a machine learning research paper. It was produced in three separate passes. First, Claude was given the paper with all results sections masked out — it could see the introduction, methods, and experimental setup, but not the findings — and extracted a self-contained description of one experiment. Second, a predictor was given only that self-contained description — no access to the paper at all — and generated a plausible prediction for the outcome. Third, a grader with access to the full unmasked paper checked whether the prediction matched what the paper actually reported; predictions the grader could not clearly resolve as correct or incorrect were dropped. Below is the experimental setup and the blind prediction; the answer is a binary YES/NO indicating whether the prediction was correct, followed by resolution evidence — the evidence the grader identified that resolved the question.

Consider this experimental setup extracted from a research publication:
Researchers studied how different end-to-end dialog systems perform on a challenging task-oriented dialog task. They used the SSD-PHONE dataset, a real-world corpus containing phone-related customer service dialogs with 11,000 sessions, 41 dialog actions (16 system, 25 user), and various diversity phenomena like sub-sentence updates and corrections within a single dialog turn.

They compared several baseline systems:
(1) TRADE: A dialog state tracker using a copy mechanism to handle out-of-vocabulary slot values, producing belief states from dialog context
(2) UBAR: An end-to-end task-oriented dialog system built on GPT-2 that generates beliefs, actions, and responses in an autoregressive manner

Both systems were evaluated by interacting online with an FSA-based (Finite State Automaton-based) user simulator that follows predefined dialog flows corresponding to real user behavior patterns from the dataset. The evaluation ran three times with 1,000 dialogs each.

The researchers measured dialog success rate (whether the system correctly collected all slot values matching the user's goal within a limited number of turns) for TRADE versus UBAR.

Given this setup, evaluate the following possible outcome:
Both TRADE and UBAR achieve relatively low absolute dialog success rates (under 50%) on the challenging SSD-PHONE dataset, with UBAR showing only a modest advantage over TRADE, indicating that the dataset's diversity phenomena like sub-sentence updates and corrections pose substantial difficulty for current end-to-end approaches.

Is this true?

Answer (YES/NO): NO